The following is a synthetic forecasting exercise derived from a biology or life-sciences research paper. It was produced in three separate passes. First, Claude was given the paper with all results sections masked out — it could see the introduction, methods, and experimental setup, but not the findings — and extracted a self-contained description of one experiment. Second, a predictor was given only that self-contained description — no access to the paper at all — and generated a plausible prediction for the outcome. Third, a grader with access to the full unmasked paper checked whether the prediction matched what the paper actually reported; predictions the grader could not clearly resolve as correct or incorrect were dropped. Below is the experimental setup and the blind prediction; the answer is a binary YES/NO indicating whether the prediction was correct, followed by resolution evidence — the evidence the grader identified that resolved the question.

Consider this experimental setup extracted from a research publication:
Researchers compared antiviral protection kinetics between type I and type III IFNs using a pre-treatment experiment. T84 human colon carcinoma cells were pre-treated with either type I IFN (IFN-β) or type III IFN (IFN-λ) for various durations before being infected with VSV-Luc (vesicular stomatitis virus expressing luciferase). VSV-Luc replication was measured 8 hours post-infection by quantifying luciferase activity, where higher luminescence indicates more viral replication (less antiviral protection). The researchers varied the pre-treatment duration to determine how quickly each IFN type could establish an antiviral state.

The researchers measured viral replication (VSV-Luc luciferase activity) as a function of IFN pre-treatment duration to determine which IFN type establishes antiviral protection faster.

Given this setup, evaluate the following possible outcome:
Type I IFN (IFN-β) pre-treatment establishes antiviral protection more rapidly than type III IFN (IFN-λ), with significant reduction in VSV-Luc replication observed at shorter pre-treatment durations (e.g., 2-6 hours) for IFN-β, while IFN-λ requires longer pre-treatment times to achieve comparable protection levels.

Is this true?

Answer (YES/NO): YES